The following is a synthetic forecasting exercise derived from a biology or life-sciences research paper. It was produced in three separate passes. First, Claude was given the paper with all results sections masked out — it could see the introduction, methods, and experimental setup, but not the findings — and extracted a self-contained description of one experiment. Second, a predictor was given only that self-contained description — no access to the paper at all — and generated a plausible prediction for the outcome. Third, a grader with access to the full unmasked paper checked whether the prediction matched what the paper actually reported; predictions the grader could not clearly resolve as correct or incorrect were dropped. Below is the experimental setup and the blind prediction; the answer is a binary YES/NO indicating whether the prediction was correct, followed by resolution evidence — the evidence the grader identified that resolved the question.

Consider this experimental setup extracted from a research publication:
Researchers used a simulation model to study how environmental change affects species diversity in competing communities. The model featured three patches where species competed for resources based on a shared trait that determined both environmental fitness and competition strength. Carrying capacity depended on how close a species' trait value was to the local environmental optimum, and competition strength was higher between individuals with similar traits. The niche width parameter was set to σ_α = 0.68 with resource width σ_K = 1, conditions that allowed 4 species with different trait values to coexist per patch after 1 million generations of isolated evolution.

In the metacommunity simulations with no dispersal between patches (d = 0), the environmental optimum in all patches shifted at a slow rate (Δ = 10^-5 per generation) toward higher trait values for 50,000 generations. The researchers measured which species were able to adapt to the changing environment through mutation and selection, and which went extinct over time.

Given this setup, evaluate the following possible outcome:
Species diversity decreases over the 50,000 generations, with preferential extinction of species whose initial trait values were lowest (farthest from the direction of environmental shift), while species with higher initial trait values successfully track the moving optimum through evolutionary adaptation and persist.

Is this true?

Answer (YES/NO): YES